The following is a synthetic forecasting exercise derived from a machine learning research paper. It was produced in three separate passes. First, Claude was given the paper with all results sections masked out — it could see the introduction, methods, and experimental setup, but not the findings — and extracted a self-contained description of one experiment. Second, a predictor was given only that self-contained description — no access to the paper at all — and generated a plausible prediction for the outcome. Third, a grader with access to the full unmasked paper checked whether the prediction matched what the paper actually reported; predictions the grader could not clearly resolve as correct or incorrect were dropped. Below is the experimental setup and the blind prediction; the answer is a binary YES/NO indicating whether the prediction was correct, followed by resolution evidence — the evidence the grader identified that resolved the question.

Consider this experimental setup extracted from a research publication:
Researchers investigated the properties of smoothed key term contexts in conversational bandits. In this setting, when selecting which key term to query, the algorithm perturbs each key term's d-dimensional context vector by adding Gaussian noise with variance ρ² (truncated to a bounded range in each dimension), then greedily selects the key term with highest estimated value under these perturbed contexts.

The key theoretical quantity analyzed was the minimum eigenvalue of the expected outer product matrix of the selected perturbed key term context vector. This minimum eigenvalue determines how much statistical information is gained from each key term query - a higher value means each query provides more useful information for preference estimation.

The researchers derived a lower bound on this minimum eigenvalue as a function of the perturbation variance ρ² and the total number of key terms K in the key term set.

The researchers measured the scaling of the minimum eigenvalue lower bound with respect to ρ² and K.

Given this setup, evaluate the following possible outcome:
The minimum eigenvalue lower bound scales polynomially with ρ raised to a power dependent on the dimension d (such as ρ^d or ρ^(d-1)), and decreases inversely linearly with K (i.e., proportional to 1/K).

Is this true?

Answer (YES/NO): NO